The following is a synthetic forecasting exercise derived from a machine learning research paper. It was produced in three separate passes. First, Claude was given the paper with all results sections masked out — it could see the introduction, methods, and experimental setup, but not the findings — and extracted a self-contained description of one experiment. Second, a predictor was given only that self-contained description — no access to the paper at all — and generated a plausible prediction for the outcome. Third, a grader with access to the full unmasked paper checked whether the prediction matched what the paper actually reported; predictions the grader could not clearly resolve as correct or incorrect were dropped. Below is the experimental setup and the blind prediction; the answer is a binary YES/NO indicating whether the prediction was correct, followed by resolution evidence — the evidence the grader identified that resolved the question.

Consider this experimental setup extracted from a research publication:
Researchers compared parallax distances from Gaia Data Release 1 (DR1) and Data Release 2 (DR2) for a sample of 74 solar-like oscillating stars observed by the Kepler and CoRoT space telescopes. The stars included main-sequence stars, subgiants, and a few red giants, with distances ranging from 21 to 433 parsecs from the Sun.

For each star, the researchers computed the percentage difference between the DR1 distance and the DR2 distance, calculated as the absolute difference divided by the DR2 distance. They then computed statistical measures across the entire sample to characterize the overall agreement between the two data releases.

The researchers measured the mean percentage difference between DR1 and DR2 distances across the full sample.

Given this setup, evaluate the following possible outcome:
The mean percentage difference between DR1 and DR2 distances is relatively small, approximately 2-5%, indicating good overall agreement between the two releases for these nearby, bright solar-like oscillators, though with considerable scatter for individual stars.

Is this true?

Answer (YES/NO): YES